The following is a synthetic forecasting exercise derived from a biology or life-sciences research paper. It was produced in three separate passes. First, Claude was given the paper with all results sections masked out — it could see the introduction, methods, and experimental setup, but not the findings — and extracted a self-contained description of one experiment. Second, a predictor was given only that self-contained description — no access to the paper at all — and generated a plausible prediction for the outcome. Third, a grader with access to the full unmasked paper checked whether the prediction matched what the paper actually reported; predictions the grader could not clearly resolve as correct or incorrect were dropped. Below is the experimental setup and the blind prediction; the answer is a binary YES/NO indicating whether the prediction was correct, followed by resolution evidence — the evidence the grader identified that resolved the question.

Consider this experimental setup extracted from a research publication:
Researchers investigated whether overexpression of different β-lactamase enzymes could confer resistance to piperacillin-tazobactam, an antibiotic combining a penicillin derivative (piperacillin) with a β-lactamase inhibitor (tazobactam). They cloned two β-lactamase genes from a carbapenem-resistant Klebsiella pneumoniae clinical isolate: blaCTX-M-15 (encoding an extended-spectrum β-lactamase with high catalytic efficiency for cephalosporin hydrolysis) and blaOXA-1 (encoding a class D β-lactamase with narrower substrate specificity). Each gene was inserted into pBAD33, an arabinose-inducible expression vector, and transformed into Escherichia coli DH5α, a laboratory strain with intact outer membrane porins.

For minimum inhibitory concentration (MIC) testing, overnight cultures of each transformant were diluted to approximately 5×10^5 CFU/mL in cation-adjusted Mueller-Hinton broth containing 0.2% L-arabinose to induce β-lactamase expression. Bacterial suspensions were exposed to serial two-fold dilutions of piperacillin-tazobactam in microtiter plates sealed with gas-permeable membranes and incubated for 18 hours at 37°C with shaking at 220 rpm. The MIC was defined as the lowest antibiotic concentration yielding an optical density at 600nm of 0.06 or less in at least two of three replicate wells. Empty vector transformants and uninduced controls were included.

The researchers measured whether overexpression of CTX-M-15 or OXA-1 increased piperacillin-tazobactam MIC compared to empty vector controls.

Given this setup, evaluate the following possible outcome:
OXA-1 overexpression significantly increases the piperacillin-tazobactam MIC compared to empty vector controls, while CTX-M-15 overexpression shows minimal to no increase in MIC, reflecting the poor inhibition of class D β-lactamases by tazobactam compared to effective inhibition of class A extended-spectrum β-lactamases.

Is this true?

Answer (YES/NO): YES